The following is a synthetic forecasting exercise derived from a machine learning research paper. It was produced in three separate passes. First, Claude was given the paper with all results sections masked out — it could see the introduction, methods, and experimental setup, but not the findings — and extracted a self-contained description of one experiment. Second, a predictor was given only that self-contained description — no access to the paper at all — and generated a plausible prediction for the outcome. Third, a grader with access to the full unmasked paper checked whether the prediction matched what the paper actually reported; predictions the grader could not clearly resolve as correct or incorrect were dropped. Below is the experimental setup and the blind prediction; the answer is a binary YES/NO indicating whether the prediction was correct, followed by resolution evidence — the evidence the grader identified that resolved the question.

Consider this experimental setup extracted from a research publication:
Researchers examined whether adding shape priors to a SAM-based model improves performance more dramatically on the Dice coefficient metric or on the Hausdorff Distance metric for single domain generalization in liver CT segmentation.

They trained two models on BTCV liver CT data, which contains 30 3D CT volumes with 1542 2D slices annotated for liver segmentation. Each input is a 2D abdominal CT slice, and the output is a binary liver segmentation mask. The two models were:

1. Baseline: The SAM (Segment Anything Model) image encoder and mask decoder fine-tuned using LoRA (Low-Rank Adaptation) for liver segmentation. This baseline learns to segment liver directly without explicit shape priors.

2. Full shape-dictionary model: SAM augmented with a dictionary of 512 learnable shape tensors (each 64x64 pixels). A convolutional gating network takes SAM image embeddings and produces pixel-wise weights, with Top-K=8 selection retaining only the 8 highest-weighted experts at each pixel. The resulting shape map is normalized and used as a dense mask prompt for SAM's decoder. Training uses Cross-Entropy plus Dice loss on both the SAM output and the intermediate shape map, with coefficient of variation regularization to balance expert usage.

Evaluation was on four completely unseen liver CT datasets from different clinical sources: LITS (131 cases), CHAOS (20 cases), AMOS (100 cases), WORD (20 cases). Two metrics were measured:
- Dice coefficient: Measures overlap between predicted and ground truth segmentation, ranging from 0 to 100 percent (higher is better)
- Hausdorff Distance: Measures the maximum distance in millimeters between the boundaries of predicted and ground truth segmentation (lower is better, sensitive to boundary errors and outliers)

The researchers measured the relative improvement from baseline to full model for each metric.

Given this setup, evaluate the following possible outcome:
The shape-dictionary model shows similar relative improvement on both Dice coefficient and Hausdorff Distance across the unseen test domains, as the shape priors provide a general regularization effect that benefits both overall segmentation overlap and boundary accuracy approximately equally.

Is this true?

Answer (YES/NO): NO